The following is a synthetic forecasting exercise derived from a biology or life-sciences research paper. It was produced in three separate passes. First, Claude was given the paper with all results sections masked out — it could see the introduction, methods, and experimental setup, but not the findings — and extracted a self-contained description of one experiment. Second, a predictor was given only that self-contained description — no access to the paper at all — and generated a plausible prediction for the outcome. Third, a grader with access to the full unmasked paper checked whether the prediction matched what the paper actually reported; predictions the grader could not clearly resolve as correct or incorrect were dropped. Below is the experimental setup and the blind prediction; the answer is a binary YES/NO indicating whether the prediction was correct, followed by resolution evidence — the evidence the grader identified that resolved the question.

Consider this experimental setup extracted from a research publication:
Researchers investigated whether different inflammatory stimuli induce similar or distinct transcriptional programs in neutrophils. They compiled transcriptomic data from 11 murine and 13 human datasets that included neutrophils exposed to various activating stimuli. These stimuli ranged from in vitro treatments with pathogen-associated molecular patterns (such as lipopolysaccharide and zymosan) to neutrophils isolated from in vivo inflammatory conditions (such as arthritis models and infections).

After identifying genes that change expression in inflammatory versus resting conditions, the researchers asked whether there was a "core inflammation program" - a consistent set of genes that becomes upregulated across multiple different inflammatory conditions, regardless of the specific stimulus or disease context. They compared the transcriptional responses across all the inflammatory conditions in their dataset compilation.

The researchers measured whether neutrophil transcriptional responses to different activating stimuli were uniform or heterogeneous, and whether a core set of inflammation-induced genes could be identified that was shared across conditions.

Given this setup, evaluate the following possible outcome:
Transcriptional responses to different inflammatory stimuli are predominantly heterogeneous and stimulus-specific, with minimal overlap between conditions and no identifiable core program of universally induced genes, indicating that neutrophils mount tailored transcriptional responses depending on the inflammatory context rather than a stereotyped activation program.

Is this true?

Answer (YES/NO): NO